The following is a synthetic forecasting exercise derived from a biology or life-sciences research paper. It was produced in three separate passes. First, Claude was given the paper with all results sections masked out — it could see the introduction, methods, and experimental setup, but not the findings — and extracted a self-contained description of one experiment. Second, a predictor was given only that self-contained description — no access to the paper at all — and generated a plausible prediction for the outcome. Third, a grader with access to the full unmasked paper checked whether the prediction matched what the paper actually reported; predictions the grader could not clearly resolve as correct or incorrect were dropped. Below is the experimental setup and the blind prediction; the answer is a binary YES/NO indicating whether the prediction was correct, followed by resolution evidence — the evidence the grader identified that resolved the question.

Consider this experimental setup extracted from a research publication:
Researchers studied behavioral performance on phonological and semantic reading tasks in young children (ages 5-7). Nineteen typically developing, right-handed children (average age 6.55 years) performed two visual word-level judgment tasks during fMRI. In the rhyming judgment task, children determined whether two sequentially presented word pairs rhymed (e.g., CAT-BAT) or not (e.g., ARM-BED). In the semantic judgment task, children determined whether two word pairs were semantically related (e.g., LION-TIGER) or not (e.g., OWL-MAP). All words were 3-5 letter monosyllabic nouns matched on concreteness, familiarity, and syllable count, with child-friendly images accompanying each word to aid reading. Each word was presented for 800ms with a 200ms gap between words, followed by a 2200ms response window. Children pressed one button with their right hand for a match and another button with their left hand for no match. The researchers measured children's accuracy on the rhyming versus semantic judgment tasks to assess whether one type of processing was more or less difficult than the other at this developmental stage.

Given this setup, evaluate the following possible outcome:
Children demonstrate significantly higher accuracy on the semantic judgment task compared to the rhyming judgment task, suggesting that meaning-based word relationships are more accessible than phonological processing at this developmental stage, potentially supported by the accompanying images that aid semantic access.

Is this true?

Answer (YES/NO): NO